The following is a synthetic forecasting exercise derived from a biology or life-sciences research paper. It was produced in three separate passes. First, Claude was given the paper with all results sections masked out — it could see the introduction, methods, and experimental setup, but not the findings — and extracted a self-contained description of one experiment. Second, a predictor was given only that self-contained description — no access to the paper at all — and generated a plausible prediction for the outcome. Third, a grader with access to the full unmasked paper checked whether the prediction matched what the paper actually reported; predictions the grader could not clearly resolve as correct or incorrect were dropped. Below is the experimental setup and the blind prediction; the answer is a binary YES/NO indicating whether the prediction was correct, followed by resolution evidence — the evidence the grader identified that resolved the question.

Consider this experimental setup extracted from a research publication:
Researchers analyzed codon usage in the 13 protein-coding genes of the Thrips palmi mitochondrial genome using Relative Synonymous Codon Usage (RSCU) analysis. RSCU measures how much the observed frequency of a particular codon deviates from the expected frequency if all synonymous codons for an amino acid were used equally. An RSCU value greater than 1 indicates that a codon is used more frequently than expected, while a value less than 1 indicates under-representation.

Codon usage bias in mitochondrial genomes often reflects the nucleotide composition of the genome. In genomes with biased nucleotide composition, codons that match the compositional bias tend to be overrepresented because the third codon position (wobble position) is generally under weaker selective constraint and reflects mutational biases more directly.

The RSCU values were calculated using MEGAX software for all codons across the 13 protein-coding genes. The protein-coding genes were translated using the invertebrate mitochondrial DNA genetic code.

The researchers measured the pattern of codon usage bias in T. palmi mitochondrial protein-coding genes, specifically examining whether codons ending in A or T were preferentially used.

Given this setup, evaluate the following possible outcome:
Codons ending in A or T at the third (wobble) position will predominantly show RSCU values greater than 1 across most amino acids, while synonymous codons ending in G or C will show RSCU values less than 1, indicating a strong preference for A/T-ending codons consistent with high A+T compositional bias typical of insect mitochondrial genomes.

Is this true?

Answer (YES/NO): YES